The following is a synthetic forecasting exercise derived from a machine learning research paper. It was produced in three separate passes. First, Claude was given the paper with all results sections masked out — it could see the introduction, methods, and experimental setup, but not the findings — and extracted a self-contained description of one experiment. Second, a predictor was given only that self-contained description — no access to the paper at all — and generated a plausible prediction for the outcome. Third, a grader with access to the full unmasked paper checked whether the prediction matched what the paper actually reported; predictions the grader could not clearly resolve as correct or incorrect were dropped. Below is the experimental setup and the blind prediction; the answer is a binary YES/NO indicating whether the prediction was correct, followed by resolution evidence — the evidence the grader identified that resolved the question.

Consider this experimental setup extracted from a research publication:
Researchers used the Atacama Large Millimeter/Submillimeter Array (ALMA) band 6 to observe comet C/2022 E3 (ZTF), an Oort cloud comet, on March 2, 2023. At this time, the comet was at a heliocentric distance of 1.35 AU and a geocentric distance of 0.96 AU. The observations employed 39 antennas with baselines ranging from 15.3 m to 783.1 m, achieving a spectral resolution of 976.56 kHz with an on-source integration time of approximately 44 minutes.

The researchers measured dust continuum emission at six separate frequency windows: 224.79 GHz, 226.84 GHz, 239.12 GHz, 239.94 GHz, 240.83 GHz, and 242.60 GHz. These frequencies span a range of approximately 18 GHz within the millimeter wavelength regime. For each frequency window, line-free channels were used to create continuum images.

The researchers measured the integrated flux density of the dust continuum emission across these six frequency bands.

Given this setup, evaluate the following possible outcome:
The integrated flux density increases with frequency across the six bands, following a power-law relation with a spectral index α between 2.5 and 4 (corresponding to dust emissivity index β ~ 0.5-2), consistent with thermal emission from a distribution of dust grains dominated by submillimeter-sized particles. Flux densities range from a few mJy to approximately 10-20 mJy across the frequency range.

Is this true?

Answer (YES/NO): NO